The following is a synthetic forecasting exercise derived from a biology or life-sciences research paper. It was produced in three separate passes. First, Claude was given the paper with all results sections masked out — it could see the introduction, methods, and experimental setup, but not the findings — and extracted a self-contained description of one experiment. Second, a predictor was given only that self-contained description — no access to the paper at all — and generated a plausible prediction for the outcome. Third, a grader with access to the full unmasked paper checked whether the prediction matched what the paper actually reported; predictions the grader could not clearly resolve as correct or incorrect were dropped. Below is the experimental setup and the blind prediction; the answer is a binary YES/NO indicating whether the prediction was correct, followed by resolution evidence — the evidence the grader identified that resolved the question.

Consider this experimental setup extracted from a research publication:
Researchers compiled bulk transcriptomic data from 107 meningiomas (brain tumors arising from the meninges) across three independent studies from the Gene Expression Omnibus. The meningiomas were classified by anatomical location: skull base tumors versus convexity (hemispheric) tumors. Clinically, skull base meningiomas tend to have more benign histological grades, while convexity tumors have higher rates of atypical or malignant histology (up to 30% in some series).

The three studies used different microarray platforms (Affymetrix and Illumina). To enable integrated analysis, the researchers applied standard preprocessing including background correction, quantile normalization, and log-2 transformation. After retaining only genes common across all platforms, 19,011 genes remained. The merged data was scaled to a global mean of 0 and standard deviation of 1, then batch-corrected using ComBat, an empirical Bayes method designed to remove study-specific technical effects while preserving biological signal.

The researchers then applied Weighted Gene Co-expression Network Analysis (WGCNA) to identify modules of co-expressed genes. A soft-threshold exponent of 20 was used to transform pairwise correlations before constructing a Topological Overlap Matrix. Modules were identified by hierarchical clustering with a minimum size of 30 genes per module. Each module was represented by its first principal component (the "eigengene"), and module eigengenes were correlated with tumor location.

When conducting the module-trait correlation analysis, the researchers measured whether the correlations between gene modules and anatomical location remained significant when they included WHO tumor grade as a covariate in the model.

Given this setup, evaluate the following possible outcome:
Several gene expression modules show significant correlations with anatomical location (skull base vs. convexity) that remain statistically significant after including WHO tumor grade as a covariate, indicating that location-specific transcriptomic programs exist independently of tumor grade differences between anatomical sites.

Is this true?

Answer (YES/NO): NO